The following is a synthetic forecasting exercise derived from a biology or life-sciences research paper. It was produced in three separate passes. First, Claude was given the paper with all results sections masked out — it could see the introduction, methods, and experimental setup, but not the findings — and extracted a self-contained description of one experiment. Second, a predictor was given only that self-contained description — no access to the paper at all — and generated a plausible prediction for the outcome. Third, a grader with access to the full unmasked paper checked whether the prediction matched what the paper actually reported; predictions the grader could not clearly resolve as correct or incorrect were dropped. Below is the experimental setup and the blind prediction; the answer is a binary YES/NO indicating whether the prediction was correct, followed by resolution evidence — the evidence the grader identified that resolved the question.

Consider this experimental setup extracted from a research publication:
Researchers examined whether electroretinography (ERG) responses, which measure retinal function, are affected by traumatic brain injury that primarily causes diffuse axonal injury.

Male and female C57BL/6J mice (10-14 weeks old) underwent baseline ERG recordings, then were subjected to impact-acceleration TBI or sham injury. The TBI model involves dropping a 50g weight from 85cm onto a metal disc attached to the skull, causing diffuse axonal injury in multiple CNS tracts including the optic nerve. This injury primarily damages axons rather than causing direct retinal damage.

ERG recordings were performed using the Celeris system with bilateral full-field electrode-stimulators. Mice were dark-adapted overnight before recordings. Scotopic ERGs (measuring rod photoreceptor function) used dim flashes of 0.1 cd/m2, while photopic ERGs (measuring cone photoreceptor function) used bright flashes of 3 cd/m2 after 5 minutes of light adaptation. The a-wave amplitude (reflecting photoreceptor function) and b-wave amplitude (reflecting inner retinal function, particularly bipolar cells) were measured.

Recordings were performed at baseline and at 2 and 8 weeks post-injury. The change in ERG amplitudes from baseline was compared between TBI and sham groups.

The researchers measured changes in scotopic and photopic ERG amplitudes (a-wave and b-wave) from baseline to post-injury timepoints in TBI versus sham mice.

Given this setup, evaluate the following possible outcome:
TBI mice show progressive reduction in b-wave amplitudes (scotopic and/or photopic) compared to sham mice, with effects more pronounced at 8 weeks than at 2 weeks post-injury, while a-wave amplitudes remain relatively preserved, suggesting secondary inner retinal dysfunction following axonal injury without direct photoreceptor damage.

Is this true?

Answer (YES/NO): NO